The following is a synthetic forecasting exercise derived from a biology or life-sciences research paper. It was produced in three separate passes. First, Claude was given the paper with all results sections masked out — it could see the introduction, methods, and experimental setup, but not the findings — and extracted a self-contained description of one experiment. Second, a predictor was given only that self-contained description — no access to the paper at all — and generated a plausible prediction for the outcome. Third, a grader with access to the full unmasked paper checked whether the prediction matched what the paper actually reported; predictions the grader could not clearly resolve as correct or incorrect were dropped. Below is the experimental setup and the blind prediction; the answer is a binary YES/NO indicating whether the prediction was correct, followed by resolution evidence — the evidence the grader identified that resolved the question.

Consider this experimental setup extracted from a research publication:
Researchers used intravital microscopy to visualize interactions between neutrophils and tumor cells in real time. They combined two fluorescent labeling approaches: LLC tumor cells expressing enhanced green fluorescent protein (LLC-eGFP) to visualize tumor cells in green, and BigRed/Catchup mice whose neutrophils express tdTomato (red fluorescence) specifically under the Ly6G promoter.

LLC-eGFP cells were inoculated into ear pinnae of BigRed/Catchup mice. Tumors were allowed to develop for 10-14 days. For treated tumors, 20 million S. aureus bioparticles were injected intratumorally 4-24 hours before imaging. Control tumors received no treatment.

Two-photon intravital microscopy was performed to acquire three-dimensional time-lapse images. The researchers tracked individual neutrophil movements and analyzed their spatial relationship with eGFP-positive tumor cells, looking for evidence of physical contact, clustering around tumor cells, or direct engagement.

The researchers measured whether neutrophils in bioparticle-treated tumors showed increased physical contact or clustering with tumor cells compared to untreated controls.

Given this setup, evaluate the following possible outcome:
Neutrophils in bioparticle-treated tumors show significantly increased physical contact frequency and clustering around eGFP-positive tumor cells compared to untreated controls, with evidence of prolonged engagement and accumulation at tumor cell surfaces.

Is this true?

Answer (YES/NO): YES